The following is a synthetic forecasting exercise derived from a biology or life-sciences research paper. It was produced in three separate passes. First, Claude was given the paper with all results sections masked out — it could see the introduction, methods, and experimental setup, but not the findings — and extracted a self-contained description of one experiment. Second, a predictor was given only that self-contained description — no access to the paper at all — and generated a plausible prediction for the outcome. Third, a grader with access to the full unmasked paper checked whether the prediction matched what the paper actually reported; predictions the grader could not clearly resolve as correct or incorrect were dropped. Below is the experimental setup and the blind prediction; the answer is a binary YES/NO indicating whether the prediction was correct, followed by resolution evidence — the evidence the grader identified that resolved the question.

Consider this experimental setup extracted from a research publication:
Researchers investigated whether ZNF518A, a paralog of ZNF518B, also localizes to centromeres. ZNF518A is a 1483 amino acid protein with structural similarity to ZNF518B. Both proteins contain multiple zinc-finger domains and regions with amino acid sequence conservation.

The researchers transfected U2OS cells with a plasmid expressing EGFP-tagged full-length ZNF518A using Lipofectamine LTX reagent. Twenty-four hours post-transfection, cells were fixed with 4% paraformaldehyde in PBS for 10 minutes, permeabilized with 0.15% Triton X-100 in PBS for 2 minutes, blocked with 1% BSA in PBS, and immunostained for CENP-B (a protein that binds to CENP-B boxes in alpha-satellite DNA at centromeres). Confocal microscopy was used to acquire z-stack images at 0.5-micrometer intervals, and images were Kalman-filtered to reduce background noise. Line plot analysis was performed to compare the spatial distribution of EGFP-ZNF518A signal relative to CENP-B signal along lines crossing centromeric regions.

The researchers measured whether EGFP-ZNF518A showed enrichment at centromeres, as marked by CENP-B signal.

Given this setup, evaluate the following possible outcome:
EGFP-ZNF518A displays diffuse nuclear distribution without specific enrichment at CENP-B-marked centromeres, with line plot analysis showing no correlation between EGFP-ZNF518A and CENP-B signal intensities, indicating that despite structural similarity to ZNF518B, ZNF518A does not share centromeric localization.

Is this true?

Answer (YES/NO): NO